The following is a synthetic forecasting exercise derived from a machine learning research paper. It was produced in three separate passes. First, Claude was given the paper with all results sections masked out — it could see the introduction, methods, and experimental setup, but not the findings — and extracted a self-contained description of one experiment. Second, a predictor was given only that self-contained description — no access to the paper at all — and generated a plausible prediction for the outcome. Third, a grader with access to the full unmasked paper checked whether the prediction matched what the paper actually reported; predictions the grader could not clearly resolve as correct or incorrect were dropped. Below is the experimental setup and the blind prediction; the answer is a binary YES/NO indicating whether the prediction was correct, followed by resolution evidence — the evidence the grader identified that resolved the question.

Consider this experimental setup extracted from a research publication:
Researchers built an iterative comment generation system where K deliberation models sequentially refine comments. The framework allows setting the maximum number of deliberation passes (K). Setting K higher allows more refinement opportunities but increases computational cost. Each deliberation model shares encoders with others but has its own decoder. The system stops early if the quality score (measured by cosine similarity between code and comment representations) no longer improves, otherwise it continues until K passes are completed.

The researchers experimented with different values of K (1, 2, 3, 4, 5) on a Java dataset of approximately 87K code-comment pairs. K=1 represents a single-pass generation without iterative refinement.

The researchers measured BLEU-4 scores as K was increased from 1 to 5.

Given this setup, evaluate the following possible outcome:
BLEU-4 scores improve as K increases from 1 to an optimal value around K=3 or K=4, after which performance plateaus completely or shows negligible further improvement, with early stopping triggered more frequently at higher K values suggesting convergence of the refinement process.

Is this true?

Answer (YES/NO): NO